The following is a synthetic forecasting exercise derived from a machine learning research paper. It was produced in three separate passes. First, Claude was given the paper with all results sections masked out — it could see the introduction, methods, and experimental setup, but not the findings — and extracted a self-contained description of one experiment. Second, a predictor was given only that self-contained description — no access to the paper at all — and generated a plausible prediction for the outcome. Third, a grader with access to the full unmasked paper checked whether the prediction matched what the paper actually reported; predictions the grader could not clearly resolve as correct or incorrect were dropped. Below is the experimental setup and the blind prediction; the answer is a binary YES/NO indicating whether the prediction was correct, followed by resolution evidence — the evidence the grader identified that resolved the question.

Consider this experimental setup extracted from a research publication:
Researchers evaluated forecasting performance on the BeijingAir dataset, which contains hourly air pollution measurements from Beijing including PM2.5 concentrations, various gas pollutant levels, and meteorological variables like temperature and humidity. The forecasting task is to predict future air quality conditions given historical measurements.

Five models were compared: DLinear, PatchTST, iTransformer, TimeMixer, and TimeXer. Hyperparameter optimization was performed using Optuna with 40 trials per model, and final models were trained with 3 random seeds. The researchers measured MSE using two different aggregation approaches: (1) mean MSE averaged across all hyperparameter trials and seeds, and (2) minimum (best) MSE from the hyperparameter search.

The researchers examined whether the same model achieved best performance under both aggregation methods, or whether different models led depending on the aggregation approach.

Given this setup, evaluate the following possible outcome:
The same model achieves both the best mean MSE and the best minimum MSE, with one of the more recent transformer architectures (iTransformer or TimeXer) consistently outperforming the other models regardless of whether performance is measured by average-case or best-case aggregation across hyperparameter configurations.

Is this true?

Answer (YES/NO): YES